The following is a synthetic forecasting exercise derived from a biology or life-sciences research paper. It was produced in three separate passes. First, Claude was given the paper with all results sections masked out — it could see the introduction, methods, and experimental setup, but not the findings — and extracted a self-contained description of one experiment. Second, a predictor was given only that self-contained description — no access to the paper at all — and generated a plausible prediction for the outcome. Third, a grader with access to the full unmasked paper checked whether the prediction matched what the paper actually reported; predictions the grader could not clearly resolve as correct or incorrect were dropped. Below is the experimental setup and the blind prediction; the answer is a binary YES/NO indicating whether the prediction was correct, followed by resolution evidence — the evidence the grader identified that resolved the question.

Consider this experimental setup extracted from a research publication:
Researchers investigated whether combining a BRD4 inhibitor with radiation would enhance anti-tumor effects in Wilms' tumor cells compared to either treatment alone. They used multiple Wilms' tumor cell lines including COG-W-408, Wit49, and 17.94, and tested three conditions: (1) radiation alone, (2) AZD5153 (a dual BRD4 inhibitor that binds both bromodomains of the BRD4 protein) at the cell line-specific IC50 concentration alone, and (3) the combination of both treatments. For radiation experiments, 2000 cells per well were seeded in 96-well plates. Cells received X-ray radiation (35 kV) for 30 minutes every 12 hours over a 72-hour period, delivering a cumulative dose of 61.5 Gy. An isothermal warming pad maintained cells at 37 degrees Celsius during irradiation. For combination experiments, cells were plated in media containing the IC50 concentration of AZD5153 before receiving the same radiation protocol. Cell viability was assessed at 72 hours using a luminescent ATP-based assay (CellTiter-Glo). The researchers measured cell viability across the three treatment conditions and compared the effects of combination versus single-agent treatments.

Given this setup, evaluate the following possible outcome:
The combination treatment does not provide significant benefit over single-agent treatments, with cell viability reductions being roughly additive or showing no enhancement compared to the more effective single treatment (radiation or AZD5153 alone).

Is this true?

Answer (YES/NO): YES